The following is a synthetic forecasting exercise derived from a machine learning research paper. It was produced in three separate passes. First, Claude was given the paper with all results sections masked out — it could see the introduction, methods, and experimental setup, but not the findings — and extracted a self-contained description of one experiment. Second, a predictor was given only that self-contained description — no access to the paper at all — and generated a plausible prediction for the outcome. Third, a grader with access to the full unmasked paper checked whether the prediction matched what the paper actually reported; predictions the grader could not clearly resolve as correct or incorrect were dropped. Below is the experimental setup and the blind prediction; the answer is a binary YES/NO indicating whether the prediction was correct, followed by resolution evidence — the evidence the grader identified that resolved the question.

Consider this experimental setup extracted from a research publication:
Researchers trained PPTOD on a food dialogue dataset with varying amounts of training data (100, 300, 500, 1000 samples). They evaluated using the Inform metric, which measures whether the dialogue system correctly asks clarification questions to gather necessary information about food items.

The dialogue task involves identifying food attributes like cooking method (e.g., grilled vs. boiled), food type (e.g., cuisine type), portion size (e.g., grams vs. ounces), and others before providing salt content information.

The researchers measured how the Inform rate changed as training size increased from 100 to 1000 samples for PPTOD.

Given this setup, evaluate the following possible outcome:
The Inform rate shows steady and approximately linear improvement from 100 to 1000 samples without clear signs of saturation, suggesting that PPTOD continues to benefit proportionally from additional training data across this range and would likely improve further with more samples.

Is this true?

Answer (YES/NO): NO